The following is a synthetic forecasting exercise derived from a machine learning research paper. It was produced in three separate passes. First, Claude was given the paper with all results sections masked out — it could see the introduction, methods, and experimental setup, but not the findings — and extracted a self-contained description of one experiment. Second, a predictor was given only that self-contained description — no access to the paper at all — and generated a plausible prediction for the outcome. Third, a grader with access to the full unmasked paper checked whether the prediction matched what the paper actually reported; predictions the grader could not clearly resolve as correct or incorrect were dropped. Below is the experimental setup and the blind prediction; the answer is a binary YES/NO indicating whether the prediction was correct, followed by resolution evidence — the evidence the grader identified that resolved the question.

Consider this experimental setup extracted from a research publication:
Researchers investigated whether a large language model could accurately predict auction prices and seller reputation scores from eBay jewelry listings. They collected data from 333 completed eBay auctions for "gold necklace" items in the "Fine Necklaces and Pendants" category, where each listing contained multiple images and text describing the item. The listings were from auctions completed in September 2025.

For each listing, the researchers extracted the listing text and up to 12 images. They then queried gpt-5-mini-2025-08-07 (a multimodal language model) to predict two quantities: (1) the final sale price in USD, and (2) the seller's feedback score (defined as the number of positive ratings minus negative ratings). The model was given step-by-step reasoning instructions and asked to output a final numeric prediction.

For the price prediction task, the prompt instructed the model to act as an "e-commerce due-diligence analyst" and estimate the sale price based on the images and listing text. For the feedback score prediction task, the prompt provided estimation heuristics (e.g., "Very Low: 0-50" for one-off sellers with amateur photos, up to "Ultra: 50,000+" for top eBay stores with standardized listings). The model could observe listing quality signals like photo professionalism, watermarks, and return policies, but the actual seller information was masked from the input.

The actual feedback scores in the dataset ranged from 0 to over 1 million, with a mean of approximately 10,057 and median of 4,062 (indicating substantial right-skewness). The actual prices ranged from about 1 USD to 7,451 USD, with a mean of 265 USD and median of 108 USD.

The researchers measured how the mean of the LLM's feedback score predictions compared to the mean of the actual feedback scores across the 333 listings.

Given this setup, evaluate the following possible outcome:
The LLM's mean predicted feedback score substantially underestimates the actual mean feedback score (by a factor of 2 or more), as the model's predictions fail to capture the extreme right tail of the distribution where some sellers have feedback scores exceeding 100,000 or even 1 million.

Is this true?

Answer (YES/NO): YES